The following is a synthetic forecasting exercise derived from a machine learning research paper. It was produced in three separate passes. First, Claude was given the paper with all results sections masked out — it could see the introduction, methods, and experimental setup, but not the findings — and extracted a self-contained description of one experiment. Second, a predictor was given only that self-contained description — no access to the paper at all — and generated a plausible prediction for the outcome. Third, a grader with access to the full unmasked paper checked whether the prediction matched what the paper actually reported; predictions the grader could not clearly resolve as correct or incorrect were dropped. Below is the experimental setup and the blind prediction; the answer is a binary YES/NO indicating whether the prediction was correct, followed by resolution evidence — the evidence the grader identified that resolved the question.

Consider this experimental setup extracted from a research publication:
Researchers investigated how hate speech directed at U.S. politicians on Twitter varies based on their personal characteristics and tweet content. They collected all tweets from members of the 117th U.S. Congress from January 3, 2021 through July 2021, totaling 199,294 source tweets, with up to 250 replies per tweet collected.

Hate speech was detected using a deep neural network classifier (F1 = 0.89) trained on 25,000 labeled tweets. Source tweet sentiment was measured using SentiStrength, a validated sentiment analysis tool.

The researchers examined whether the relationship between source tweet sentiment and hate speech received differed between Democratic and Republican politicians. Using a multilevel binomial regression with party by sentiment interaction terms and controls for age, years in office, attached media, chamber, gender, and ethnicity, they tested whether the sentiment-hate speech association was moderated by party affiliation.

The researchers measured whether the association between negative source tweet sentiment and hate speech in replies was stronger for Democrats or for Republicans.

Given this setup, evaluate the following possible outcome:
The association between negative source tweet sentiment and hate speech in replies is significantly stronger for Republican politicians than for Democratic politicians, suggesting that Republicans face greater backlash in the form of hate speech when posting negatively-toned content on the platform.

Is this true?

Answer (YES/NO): NO